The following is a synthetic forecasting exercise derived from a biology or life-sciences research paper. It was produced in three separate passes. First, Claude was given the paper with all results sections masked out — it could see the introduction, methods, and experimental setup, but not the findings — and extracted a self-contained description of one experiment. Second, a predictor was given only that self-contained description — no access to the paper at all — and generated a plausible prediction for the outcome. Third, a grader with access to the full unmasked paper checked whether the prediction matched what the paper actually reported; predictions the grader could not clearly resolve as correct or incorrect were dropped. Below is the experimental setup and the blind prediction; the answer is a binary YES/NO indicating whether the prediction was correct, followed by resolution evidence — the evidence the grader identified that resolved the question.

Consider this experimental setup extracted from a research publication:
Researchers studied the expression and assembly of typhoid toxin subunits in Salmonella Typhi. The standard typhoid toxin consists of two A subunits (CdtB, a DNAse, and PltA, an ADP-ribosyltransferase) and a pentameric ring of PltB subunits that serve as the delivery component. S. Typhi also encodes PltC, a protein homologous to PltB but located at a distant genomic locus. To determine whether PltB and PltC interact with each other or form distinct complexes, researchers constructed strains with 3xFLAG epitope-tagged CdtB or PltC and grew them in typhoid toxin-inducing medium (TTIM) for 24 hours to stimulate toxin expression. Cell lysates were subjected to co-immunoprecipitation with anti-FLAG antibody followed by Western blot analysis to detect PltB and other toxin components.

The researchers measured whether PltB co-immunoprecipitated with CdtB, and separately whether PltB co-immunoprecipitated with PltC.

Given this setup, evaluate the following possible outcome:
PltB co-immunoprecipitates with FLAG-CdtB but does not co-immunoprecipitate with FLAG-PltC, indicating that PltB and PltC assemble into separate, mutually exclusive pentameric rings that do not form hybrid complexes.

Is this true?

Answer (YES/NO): YES